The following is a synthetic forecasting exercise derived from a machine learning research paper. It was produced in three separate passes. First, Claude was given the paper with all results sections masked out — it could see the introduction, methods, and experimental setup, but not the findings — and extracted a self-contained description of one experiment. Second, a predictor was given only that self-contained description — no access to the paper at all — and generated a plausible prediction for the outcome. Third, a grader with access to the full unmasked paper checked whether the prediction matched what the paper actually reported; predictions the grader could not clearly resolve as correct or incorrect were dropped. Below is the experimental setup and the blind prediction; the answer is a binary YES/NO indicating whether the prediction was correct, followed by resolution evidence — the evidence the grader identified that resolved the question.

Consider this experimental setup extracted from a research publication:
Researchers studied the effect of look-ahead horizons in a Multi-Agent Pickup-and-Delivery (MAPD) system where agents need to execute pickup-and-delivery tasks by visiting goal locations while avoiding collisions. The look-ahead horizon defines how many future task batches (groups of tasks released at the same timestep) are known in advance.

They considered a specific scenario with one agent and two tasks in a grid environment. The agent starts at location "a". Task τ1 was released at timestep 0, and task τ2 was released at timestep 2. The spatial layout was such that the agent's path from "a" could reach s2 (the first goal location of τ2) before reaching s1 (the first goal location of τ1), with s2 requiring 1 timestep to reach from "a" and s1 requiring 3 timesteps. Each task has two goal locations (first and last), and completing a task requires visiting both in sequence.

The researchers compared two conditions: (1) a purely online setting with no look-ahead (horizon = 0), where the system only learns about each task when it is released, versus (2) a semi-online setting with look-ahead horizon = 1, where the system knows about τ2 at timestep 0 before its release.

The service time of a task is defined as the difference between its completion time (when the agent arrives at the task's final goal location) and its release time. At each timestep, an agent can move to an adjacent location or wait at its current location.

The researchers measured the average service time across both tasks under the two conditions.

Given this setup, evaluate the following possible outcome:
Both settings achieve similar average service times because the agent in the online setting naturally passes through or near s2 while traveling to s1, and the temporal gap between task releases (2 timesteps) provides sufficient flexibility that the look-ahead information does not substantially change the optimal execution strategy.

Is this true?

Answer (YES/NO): NO